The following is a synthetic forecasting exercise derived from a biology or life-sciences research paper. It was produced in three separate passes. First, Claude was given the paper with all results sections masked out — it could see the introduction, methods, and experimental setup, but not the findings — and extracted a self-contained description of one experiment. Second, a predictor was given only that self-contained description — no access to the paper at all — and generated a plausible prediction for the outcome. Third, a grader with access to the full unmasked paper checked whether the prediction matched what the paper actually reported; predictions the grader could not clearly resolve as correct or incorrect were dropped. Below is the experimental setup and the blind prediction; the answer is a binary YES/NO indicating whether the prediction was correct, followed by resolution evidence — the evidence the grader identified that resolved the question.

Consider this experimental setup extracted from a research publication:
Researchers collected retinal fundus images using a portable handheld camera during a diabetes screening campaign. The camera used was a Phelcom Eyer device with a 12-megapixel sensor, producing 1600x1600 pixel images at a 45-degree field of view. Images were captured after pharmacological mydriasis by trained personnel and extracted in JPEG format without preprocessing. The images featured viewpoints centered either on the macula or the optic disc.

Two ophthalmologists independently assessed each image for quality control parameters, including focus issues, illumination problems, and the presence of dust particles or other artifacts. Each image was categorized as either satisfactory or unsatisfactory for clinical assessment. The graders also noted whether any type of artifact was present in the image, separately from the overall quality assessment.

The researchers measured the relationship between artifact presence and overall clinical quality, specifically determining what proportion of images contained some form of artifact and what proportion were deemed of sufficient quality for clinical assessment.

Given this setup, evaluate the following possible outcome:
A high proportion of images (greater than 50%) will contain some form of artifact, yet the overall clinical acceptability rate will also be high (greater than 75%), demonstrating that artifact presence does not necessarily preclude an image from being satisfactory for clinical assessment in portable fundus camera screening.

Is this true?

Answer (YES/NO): YES